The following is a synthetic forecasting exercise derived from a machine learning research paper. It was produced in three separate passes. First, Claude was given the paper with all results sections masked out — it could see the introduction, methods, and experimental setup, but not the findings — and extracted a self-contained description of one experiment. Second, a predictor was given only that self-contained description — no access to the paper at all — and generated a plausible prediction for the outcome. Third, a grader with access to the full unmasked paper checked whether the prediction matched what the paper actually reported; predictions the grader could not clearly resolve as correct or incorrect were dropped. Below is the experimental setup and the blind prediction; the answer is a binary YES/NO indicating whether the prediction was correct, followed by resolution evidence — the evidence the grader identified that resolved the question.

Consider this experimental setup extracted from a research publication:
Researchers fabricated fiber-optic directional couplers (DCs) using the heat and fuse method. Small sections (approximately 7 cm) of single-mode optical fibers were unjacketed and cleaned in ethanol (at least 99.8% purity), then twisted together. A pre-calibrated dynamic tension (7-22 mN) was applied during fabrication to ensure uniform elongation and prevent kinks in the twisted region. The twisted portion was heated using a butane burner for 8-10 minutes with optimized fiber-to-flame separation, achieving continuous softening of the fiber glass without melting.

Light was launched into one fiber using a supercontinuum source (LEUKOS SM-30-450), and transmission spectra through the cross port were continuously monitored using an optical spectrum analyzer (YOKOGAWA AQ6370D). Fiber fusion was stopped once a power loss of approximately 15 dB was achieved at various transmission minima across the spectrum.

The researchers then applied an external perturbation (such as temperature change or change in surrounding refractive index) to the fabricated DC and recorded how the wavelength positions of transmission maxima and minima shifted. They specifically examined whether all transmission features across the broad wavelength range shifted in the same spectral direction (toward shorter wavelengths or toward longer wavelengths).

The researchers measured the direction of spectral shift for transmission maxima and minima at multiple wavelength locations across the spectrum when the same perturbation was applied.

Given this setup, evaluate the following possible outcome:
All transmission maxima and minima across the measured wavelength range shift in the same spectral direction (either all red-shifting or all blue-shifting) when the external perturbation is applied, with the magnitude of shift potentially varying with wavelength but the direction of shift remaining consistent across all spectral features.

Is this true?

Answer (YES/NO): NO